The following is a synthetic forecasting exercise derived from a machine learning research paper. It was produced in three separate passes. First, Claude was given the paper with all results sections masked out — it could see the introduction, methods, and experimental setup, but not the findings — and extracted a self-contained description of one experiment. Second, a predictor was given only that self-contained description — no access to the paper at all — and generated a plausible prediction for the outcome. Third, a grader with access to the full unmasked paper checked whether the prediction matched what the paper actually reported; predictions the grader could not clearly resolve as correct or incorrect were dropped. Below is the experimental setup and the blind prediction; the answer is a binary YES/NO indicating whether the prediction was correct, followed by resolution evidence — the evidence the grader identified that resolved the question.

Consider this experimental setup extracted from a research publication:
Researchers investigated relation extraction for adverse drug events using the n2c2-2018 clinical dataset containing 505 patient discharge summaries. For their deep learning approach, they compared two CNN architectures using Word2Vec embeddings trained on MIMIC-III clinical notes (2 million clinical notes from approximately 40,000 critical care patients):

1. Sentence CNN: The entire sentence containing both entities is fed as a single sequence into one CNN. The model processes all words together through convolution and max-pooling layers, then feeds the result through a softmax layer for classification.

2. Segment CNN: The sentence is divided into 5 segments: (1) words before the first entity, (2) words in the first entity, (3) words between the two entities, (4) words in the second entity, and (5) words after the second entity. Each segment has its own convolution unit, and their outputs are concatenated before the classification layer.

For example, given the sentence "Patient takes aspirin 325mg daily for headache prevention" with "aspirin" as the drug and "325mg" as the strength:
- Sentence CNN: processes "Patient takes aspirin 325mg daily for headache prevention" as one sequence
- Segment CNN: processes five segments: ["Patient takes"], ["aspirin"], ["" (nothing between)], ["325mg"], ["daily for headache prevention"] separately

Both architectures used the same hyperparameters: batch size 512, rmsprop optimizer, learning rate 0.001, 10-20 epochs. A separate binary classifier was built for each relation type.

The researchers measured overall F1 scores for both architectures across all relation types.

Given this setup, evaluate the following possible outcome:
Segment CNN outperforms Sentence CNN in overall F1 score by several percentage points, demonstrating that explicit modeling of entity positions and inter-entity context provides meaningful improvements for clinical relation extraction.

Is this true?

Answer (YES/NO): NO